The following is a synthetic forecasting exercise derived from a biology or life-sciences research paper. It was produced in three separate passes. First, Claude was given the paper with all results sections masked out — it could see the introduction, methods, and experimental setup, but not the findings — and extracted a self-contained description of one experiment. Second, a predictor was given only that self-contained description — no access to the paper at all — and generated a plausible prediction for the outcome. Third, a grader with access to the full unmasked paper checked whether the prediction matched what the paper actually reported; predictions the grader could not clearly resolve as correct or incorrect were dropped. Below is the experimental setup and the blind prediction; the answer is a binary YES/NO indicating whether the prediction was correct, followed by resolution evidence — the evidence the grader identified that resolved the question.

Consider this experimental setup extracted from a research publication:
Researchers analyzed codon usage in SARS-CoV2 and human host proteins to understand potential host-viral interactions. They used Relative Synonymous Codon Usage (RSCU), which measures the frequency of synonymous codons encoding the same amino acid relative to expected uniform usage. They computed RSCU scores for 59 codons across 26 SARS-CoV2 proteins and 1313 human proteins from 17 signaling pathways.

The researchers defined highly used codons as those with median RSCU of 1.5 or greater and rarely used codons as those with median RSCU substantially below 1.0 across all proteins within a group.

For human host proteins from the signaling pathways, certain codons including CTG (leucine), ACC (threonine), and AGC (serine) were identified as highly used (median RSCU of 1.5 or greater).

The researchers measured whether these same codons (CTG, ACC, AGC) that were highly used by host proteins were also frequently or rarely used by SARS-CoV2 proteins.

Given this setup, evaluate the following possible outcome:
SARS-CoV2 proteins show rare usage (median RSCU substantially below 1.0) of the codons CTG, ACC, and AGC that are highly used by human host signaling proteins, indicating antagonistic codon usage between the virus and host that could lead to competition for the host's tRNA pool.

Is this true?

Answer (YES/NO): YES